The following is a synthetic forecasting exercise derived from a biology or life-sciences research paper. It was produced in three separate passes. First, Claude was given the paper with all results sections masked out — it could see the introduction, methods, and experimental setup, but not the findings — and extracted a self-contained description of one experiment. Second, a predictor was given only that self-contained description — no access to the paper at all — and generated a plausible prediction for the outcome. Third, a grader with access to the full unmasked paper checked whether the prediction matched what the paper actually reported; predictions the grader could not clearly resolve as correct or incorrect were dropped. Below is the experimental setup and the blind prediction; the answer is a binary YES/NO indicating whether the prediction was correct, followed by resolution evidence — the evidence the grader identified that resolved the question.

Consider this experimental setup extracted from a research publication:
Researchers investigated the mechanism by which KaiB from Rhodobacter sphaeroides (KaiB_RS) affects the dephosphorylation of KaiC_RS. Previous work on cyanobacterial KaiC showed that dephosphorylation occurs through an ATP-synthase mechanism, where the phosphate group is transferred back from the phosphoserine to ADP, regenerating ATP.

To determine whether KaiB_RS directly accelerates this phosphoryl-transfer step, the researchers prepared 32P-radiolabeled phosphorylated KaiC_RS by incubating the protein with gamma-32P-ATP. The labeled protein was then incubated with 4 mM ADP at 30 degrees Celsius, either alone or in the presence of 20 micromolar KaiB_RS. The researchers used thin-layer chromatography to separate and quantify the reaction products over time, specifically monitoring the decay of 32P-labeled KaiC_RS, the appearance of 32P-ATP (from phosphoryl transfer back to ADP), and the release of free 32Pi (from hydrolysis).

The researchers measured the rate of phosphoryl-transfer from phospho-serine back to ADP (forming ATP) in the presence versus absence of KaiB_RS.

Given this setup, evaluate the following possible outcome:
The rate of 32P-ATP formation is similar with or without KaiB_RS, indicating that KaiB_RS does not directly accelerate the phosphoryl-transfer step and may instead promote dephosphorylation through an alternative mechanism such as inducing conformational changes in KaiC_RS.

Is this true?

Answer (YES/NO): YES